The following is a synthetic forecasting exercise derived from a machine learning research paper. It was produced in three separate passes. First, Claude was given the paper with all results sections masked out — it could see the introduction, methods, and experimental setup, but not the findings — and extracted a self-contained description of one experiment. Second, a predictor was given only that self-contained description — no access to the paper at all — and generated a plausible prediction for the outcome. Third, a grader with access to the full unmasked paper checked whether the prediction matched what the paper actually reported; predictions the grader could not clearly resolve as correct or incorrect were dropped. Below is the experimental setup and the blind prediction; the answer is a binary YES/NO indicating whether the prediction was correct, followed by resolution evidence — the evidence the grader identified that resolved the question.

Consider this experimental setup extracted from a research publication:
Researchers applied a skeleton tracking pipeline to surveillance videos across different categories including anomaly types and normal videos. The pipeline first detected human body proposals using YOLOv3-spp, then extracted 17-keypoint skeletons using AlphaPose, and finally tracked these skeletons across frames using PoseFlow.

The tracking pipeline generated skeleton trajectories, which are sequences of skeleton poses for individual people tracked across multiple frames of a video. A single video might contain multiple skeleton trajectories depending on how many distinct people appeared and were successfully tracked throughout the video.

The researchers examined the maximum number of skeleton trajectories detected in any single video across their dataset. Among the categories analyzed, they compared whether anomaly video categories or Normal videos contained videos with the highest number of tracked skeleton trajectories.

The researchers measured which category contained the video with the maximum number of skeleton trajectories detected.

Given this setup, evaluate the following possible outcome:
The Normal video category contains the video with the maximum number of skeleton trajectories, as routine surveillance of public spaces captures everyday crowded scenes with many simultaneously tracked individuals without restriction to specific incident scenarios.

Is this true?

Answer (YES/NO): YES